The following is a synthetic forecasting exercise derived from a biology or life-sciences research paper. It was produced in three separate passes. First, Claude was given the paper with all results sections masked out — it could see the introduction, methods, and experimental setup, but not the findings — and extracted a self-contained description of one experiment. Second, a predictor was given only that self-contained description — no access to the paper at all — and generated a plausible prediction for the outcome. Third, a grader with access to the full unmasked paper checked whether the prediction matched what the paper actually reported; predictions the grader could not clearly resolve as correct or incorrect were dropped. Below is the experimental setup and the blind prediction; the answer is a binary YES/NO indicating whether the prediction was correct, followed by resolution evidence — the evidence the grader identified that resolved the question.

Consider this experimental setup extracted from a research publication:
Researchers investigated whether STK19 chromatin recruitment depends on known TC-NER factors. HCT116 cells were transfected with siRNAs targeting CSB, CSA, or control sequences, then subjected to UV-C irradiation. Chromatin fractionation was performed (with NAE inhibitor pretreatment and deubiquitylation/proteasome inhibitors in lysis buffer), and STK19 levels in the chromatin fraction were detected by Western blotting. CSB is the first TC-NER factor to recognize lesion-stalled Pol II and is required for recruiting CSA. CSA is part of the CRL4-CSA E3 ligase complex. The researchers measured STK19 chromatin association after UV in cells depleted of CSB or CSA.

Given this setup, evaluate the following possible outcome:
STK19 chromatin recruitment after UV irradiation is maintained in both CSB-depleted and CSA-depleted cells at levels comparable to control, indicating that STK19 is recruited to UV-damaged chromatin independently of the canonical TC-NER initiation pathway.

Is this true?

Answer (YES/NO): NO